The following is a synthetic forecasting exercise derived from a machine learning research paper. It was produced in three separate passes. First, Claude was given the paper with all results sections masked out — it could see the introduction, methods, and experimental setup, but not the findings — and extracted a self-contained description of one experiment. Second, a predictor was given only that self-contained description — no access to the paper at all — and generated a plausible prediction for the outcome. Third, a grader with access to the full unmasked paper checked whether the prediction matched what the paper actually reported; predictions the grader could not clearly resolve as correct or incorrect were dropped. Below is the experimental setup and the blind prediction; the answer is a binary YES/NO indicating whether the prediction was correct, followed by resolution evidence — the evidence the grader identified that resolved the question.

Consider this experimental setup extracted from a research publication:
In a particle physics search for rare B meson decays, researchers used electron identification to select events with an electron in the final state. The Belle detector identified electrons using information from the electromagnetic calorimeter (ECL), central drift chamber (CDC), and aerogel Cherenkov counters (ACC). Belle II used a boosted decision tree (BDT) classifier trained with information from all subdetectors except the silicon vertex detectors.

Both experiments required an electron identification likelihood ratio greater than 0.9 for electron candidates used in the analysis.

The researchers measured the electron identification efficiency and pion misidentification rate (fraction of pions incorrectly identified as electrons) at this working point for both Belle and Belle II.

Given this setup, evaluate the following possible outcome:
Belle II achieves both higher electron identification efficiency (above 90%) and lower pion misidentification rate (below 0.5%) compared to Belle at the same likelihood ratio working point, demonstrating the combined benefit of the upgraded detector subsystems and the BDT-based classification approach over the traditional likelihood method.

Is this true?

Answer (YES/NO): NO